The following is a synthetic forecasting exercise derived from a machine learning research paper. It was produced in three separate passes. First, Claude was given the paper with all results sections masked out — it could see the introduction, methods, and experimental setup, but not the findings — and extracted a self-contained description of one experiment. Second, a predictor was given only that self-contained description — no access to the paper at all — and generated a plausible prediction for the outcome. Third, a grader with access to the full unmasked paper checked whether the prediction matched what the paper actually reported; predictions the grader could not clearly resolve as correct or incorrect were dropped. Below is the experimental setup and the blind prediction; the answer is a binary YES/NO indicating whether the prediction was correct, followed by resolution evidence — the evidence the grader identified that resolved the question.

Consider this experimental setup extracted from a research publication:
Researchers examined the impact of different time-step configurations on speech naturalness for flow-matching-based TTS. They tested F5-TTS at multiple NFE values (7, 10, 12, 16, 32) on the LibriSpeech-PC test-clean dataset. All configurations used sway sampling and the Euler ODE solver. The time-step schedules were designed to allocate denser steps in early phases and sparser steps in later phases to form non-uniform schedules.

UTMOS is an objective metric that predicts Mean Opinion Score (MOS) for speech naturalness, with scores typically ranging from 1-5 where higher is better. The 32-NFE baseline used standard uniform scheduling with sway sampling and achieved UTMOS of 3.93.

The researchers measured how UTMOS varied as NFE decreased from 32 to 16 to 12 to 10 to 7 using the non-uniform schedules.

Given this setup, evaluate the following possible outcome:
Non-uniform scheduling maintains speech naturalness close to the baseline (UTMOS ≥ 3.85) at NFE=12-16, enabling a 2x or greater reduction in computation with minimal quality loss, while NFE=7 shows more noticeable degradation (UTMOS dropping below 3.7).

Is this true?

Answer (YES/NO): NO